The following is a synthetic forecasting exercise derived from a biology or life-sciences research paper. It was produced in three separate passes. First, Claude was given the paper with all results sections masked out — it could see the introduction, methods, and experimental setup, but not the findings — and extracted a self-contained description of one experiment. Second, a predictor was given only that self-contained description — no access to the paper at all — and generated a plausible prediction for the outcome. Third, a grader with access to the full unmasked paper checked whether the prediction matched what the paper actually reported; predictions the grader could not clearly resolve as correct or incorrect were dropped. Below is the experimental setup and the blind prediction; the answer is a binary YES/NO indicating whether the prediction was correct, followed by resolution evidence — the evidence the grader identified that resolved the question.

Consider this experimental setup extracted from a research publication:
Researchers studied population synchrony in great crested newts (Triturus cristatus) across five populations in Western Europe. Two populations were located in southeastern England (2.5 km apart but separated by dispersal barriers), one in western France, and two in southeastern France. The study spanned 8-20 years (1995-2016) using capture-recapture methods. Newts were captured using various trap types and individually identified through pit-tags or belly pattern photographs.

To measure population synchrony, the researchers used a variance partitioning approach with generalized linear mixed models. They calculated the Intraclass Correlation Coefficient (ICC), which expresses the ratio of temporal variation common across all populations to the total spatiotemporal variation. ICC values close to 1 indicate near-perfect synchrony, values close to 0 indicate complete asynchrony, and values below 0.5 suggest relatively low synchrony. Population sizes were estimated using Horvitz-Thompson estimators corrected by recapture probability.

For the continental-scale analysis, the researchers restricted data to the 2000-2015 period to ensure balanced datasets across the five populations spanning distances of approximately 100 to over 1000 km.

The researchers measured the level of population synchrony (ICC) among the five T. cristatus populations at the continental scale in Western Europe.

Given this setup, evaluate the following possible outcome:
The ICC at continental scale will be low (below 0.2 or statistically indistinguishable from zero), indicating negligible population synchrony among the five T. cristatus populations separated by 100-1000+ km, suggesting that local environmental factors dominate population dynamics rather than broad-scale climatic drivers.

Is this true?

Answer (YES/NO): NO